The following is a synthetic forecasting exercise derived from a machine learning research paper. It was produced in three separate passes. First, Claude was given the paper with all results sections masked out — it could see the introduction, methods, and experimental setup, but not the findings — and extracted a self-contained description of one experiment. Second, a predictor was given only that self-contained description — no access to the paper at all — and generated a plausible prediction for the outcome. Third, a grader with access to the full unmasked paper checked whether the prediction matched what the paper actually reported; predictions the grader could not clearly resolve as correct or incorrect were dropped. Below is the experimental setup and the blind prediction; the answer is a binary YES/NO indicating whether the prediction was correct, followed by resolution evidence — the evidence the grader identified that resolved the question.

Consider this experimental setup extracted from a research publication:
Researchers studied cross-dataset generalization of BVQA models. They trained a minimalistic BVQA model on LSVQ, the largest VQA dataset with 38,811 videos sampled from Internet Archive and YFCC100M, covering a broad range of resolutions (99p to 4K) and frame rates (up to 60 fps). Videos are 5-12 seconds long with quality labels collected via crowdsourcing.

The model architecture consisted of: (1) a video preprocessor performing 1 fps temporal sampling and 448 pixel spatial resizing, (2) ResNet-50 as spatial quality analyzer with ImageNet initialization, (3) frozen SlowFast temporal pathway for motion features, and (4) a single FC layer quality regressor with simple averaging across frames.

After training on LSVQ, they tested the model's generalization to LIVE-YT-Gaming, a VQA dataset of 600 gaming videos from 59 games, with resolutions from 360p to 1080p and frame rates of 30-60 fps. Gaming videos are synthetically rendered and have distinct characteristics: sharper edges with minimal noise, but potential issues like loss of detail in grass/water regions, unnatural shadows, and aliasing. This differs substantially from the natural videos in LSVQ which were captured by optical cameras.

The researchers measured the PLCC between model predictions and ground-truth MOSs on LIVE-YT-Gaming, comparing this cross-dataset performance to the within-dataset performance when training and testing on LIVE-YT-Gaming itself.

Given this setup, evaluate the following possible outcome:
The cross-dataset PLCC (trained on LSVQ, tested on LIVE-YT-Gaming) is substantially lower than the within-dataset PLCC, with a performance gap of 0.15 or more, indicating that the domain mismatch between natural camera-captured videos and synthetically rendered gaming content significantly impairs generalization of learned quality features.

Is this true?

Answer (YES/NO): NO